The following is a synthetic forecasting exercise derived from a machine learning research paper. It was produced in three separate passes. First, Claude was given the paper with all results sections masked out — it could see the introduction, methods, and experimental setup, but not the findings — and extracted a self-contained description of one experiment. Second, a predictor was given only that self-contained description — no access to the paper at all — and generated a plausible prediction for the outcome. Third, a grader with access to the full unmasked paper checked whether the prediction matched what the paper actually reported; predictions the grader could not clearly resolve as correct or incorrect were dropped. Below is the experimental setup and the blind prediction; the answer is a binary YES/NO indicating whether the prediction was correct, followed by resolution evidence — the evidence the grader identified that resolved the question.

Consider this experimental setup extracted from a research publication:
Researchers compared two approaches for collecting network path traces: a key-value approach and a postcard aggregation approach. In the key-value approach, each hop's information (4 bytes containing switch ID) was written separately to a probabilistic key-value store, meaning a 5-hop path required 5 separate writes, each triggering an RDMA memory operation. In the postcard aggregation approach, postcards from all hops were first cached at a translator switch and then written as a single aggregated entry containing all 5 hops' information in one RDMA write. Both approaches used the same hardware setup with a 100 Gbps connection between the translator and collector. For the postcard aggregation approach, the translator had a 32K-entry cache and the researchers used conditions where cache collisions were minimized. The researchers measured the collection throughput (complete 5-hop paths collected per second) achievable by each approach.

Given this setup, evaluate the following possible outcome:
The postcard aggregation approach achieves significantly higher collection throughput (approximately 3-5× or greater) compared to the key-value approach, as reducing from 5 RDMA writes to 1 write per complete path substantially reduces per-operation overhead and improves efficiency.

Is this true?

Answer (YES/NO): YES